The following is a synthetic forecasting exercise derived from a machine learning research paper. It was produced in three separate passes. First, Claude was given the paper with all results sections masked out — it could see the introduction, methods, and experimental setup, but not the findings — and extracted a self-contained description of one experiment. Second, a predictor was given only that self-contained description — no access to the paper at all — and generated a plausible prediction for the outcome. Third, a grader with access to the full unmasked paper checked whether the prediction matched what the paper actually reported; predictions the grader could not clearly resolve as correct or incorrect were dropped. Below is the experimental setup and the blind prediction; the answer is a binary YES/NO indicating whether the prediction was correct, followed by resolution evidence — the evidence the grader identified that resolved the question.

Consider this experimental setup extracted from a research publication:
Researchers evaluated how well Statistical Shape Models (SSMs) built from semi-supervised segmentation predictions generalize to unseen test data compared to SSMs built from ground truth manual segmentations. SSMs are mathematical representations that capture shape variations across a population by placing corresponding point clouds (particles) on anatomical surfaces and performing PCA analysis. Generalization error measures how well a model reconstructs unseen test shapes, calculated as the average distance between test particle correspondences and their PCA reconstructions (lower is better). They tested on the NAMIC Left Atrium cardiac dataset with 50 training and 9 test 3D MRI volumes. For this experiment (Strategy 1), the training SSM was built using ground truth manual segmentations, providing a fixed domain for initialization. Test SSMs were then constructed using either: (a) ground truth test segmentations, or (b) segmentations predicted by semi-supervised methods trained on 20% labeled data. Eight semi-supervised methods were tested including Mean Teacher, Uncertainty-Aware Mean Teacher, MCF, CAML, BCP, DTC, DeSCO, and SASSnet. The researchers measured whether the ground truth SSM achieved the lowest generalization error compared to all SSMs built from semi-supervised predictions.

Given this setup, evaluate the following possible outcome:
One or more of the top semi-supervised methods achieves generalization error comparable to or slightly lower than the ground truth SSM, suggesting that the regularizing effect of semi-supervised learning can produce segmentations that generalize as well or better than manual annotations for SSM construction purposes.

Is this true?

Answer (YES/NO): YES